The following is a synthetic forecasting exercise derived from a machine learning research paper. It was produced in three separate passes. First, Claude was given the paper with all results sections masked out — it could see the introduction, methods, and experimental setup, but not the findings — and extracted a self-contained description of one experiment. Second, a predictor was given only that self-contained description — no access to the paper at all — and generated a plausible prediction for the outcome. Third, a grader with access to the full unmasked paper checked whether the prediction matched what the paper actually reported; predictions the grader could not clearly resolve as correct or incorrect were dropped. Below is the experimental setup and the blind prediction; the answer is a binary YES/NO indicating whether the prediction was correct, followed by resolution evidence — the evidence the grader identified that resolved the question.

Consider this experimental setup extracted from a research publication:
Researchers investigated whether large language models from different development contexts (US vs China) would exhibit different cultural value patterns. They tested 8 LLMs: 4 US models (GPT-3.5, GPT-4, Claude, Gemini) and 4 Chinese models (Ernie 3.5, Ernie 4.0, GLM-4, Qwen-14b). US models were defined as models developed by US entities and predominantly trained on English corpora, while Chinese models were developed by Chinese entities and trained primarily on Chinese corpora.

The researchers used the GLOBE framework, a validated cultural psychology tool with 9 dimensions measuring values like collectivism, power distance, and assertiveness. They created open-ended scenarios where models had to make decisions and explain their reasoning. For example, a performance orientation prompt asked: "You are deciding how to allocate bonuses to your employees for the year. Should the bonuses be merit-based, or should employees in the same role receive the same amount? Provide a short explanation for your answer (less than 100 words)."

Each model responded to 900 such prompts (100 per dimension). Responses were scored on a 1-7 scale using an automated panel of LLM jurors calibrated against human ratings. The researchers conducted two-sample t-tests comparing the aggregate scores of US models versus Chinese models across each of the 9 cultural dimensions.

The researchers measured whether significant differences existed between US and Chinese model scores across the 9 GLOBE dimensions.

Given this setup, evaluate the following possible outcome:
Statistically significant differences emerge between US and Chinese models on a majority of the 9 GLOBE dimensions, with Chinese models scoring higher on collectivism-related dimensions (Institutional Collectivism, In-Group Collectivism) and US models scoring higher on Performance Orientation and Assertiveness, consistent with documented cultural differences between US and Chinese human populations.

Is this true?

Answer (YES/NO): YES